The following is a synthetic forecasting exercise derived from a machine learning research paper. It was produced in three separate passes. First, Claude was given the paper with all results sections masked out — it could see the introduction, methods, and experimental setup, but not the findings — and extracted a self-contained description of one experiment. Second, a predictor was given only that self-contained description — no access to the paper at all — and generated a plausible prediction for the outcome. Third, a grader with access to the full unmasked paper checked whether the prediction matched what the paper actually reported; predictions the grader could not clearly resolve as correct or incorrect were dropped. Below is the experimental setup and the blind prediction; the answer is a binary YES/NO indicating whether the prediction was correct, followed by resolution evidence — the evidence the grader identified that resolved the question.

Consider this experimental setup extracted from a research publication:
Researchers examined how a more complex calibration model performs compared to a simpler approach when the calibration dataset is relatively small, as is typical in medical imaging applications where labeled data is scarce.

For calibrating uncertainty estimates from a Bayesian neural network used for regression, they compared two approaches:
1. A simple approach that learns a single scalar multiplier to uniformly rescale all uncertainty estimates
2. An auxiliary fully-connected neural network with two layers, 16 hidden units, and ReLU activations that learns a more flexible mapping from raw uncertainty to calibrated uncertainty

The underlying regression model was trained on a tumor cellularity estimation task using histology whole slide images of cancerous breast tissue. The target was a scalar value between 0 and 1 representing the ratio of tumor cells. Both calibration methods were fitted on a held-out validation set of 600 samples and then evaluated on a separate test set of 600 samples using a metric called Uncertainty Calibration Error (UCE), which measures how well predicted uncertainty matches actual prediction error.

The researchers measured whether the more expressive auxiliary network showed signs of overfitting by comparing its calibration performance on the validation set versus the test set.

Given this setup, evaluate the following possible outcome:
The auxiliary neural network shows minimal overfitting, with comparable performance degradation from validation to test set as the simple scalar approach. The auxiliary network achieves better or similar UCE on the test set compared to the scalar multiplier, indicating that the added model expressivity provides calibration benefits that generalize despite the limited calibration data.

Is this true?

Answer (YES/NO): NO